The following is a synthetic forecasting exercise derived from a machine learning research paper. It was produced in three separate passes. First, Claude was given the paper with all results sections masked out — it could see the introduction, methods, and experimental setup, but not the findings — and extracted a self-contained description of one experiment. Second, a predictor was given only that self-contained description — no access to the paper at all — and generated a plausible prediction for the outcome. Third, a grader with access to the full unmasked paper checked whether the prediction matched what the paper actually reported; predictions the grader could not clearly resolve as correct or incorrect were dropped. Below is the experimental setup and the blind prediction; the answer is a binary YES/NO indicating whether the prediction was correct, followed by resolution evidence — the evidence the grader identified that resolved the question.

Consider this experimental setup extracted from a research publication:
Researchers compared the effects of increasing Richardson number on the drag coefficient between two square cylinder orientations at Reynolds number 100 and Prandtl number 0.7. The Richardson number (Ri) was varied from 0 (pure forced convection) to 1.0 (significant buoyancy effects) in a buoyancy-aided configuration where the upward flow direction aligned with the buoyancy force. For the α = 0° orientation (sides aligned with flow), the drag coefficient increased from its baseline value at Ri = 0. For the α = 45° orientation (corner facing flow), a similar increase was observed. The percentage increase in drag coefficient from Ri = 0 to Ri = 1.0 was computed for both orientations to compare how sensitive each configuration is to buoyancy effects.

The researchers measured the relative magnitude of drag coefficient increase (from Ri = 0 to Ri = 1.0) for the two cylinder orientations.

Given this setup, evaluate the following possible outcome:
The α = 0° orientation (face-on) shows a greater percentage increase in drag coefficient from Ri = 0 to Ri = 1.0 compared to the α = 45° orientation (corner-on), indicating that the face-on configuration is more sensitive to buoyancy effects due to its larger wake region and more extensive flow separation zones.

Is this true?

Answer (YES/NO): YES